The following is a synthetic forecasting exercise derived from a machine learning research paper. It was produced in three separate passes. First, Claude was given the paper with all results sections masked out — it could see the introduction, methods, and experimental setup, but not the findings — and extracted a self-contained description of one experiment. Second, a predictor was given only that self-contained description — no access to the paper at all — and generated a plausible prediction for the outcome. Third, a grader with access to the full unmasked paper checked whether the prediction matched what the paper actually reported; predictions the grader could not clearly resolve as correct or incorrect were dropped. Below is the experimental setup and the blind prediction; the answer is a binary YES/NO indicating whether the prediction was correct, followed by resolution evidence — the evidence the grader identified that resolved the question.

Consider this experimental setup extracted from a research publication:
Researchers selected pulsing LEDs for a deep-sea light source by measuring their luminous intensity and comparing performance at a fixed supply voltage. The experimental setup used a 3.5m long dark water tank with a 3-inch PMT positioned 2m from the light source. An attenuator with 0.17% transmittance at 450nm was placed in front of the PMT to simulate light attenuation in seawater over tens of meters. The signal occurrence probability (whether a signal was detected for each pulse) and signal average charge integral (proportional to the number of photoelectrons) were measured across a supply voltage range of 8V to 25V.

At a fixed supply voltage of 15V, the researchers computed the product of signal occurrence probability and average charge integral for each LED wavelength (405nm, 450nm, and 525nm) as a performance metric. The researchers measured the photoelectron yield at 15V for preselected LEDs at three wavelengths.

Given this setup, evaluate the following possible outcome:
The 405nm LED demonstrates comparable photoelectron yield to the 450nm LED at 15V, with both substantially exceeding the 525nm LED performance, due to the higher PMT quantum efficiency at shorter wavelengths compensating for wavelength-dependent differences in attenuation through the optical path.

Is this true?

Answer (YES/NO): NO